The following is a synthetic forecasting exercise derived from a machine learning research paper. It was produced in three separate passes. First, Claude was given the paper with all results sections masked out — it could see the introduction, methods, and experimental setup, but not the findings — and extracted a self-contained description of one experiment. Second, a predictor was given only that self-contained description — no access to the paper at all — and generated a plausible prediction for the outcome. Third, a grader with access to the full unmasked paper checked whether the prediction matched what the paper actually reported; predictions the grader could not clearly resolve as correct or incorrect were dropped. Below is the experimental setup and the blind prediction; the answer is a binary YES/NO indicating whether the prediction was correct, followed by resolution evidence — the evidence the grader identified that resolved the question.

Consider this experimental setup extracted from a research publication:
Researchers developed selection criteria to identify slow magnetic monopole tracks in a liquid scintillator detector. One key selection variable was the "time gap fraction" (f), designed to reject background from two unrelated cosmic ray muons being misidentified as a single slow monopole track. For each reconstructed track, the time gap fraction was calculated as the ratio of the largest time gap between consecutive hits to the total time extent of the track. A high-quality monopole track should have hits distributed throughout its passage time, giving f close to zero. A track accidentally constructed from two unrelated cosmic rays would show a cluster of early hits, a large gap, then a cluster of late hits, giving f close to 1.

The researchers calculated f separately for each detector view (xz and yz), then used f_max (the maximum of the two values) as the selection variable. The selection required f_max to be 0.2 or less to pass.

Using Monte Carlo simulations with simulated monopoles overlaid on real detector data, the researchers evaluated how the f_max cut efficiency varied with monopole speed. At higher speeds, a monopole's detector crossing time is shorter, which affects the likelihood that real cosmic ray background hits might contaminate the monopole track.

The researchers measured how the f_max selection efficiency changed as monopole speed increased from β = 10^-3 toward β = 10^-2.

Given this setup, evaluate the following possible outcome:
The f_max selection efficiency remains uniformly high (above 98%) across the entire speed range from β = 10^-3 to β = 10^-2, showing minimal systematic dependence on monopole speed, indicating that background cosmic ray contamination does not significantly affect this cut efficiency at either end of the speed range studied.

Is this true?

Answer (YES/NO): NO